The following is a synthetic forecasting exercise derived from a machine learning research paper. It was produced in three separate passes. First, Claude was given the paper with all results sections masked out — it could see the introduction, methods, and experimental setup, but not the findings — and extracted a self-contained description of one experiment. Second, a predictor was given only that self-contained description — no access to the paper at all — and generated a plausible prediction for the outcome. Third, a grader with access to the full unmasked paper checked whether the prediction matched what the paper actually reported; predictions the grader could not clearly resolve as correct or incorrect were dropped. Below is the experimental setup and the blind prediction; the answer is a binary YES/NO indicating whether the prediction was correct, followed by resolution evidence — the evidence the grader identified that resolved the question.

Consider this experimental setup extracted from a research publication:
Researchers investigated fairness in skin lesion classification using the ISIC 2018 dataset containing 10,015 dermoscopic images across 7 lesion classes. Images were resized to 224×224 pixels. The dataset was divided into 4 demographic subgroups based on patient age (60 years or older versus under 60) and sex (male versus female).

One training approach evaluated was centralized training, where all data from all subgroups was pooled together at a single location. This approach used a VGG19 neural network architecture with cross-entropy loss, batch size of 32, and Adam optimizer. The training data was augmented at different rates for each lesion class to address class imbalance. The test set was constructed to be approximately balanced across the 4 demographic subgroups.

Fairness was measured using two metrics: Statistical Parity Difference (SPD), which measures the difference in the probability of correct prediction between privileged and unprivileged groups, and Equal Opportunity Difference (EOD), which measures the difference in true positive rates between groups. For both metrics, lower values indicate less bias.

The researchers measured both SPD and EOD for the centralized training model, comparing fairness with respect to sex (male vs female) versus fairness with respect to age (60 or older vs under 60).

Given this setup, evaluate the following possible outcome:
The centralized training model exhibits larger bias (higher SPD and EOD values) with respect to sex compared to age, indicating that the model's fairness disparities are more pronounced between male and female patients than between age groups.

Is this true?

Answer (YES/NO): YES